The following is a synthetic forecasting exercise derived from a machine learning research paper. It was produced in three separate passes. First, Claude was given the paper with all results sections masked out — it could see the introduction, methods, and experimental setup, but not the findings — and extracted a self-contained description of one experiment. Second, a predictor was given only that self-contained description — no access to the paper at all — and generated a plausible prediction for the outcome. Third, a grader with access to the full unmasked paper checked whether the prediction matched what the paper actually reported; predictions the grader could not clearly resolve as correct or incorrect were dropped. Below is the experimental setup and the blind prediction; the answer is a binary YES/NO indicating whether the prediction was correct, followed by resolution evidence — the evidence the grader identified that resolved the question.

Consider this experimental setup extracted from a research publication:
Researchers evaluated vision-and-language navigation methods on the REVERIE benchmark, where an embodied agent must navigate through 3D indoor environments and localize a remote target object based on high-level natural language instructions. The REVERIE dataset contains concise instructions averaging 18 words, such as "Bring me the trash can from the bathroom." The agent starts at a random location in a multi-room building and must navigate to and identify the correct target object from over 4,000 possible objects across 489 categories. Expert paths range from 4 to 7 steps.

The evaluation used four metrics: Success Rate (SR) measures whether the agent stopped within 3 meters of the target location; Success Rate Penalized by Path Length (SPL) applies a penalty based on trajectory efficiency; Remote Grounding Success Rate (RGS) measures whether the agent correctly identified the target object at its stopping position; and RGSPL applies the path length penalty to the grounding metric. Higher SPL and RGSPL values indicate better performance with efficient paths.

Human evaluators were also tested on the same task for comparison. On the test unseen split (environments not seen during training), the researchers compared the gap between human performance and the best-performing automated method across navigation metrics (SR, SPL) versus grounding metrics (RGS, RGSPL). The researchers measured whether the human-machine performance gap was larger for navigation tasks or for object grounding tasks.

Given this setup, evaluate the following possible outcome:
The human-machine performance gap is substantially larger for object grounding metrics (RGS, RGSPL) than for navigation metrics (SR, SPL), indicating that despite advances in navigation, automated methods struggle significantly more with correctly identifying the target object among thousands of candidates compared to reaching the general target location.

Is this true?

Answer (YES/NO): YES